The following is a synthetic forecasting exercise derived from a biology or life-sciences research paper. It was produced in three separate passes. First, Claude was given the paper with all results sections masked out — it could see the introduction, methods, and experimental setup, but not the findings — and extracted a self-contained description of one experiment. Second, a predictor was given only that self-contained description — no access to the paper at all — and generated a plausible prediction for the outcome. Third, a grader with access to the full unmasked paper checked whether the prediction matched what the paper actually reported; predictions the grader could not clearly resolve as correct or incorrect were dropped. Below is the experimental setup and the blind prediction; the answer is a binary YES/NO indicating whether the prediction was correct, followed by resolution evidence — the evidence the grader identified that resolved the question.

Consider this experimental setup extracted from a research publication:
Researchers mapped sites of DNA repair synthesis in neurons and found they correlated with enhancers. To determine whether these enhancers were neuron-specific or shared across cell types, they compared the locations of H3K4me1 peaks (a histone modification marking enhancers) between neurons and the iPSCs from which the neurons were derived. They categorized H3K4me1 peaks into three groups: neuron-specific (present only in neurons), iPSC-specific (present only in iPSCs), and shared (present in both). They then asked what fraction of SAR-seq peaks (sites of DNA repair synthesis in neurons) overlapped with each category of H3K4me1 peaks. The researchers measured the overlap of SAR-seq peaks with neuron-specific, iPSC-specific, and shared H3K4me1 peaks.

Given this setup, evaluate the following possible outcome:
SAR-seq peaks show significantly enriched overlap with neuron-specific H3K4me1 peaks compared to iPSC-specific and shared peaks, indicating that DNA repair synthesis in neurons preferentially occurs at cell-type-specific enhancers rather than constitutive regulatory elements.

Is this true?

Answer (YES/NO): NO